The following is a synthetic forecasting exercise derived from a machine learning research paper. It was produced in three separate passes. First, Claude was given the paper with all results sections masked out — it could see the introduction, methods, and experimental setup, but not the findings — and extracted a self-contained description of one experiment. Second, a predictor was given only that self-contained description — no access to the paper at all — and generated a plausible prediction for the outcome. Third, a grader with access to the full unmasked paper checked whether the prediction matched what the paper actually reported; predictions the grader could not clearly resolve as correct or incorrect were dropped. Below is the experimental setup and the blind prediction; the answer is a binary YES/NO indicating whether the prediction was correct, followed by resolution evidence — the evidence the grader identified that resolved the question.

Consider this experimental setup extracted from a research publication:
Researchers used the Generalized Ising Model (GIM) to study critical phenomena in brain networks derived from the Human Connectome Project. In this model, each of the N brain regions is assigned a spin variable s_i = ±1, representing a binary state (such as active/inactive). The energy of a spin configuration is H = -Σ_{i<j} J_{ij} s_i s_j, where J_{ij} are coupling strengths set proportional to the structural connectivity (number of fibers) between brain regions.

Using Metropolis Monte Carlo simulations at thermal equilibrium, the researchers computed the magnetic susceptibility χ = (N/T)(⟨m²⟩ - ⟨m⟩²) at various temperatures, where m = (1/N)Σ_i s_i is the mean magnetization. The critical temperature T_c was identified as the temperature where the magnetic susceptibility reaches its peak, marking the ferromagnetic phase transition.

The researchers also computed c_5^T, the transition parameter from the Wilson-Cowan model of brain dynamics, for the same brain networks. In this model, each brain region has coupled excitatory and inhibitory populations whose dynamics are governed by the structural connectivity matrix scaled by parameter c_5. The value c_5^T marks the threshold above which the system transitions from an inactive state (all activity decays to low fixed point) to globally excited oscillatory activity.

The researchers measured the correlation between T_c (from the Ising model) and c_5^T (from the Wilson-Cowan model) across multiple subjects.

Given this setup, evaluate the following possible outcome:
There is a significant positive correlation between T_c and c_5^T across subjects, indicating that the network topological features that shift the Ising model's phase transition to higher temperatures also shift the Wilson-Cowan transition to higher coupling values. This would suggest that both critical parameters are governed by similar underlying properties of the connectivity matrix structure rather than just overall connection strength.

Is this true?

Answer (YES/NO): NO